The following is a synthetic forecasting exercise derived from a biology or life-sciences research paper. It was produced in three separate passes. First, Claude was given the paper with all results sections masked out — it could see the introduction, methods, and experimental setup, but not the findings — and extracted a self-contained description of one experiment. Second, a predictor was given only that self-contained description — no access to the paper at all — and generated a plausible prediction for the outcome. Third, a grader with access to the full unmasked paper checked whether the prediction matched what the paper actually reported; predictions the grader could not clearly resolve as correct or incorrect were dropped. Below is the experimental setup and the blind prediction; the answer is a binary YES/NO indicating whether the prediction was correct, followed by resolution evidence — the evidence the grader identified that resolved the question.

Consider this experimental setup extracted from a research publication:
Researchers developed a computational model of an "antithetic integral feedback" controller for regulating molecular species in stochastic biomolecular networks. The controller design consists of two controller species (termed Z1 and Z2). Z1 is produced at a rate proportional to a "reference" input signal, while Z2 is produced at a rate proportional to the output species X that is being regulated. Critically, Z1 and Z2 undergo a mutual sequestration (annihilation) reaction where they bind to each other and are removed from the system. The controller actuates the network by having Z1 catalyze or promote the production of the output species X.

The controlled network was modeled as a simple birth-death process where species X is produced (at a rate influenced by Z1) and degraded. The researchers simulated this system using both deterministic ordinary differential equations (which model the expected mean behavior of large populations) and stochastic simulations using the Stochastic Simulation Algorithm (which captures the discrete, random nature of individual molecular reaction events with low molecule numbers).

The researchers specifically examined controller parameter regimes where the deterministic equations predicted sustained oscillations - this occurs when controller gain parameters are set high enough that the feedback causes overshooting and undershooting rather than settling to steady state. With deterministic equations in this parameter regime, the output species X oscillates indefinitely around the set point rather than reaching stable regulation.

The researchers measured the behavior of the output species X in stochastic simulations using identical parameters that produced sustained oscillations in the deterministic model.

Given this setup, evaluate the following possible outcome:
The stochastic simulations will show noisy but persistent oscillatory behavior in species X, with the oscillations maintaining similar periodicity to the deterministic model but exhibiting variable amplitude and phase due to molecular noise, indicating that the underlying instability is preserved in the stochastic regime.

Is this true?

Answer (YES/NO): NO